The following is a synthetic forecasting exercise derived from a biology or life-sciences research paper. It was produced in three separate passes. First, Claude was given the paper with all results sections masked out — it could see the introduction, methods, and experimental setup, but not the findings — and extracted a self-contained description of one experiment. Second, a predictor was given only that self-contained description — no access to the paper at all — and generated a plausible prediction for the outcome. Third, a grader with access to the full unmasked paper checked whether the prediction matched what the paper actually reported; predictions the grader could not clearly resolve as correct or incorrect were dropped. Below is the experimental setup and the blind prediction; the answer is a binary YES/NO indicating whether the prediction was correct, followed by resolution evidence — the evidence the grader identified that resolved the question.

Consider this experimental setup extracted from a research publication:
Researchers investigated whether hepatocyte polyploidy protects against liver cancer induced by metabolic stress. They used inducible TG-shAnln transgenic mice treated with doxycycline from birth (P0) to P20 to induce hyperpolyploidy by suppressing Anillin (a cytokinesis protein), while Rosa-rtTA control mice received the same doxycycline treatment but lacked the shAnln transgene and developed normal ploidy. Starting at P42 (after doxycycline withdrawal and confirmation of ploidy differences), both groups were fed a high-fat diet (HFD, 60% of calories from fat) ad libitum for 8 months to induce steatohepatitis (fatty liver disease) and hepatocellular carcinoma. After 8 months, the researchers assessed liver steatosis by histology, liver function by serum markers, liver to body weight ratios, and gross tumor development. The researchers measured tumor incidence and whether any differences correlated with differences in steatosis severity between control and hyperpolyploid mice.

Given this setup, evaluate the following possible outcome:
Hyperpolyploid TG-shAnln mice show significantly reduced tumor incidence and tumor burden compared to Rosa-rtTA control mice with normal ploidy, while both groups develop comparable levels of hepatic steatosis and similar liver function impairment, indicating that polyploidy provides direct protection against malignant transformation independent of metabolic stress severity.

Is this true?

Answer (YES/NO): YES